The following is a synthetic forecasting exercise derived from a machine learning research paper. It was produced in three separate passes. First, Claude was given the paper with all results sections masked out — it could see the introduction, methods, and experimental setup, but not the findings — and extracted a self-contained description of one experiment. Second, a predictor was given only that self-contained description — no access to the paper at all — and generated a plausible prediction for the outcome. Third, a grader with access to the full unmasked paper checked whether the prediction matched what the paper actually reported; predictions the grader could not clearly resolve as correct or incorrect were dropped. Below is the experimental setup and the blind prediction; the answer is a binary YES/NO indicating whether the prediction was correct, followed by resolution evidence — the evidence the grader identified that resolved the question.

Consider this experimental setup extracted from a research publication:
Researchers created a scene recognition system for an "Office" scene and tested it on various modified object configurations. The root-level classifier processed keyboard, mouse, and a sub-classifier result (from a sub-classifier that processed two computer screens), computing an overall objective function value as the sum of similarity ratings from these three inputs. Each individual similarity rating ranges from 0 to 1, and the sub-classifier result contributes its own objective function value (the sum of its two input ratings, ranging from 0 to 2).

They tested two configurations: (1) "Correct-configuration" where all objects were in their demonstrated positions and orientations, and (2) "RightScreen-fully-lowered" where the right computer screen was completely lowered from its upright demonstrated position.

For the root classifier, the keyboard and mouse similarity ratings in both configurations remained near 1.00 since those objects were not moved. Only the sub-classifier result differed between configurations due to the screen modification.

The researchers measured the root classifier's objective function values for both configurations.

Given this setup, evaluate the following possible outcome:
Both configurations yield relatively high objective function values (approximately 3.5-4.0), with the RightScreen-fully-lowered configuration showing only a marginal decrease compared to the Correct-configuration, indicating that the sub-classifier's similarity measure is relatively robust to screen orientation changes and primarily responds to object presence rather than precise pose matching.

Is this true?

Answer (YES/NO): NO